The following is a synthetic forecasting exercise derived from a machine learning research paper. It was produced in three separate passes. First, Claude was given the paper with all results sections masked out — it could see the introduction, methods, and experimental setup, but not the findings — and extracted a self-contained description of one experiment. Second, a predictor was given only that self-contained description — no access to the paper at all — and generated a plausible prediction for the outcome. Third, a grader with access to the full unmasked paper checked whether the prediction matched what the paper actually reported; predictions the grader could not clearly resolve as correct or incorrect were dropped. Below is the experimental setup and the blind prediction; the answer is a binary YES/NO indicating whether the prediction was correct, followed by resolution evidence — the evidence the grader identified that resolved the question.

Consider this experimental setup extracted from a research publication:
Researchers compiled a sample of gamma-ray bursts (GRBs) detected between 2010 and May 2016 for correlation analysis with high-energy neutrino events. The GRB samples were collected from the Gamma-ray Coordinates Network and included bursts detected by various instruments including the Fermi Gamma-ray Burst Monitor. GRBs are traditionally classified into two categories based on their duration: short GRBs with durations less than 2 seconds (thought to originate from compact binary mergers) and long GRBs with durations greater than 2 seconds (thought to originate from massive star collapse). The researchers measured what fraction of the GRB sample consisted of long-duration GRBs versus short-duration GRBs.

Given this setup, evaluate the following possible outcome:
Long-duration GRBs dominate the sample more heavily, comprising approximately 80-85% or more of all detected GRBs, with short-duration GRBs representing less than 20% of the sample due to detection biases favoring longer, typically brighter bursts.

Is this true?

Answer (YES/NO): YES